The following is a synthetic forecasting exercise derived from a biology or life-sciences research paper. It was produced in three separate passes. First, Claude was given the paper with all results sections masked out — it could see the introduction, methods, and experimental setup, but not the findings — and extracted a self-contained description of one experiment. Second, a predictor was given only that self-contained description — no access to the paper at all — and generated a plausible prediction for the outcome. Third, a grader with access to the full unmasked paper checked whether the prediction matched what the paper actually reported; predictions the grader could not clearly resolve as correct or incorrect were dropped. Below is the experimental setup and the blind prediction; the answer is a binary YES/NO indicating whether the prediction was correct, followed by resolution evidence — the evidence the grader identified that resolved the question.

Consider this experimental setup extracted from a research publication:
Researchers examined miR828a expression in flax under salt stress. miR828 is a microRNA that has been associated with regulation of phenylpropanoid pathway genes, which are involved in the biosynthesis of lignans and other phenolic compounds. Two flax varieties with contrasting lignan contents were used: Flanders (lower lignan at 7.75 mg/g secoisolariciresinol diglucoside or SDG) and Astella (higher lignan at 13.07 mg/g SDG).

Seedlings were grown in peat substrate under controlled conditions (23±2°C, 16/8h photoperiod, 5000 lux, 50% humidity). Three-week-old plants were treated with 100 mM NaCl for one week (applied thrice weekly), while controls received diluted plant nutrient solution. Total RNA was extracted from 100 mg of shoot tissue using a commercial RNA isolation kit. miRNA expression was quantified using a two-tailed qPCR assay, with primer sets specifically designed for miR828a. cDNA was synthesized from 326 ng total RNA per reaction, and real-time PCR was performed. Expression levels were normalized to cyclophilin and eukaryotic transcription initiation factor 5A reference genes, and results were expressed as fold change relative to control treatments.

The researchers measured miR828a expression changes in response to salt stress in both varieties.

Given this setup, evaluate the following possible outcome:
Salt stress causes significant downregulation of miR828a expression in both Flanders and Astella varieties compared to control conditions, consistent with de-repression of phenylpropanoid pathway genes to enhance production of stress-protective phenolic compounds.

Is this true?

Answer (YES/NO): NO